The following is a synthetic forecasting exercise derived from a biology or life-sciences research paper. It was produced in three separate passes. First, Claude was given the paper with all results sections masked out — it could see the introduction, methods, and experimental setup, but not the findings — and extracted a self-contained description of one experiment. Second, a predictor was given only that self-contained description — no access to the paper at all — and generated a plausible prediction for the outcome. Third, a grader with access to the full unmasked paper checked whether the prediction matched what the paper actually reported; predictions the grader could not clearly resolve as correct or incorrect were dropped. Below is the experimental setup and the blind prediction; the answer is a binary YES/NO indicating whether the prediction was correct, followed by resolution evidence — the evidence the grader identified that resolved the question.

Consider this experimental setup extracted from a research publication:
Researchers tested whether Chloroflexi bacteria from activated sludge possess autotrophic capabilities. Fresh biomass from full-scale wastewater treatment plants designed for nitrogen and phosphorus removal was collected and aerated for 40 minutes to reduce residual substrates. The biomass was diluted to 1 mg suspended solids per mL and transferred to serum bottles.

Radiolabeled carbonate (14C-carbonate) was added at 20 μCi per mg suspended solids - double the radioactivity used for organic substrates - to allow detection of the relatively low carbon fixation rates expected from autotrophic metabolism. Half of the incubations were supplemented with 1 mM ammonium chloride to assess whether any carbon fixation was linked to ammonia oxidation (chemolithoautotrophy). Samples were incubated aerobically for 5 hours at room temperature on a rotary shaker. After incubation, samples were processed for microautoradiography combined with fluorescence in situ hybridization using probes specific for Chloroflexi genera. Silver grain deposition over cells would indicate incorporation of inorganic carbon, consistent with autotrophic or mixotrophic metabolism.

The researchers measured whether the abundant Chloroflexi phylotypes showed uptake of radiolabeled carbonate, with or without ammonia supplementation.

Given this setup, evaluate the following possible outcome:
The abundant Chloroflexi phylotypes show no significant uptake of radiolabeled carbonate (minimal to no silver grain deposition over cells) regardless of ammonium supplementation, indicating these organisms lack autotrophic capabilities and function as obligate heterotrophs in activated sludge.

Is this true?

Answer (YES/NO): YES